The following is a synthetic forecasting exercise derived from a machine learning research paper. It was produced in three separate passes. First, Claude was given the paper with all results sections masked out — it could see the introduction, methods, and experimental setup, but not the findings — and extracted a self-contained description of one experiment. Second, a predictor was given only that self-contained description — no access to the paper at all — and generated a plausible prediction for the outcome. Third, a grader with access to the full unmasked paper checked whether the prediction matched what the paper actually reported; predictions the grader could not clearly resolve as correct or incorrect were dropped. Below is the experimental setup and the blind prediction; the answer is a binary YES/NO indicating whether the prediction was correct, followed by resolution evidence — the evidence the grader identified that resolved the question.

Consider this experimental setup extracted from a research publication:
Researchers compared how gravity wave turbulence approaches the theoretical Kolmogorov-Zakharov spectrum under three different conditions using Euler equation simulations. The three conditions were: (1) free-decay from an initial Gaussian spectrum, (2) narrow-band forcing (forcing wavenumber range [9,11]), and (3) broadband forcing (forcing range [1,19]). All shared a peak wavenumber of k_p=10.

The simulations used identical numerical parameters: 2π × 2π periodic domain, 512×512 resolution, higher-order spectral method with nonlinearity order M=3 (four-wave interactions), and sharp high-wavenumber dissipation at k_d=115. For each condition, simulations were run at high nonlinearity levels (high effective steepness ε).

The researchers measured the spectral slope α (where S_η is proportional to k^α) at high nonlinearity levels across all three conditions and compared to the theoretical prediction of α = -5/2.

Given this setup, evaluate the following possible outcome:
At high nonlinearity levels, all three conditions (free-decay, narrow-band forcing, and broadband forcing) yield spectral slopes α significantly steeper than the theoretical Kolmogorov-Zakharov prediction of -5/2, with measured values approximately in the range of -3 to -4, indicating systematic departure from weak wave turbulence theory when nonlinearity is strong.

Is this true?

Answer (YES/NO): NO